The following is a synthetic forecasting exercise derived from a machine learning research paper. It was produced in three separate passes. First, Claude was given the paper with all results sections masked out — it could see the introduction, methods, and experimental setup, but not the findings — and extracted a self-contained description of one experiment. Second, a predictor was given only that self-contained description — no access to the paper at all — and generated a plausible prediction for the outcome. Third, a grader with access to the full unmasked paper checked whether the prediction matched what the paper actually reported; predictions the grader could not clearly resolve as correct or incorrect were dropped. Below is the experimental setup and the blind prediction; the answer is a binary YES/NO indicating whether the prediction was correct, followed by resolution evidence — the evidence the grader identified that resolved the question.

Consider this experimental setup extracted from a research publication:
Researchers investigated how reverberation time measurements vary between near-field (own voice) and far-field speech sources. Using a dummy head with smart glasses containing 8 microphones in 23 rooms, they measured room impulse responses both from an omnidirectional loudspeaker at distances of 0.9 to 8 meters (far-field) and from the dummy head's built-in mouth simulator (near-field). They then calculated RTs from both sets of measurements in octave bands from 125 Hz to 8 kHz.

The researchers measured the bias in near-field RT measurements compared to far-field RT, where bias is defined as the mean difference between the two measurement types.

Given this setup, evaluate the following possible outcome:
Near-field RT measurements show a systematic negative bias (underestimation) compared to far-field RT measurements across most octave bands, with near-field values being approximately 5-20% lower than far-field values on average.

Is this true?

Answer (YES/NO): YES